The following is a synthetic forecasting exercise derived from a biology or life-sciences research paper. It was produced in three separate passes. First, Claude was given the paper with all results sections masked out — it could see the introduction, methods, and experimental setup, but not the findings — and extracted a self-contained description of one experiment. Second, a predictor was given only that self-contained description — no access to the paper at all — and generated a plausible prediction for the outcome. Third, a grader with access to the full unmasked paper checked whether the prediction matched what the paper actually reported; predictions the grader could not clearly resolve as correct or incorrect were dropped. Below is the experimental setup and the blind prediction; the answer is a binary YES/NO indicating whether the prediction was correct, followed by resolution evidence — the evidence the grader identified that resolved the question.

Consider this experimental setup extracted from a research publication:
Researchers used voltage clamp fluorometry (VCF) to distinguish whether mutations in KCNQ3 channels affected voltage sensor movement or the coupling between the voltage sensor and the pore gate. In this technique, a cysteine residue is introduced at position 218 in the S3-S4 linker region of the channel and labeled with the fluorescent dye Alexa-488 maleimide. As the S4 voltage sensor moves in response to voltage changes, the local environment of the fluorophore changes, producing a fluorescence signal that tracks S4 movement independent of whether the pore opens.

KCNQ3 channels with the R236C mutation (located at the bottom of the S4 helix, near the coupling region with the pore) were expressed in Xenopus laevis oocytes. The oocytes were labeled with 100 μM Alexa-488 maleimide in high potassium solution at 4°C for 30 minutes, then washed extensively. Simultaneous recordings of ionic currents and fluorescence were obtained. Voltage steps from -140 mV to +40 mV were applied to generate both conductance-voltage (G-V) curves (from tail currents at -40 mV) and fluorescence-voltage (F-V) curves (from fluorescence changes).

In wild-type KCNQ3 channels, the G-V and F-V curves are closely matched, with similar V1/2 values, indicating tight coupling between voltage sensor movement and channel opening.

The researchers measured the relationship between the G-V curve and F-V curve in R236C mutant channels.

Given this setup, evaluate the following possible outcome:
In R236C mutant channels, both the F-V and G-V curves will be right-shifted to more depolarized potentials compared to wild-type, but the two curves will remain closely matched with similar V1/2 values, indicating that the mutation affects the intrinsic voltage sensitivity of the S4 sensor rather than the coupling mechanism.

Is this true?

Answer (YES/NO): NO